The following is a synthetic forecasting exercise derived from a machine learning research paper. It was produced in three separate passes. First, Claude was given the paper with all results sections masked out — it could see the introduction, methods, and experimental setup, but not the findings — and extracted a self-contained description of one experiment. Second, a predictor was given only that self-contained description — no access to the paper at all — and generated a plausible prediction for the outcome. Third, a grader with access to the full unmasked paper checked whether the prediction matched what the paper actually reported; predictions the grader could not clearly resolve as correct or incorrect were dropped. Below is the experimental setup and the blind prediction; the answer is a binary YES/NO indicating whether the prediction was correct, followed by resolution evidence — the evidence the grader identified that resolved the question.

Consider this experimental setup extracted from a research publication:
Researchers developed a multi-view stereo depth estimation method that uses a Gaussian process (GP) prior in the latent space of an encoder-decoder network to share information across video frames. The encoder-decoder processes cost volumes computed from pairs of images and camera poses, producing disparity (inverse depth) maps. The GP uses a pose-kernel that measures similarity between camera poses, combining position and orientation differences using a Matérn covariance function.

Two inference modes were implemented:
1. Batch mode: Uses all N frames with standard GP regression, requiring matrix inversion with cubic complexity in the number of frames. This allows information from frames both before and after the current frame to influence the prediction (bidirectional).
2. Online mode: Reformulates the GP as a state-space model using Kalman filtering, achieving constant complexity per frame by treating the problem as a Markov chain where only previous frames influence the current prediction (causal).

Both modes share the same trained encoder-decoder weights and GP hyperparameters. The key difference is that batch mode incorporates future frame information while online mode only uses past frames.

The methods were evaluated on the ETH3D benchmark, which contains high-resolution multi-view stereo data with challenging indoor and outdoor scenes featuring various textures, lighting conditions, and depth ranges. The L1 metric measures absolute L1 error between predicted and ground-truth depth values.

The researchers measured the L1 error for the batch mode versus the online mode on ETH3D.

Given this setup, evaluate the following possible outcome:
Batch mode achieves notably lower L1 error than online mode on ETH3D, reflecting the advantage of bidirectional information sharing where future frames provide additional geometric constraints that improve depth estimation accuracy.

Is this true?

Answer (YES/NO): NO